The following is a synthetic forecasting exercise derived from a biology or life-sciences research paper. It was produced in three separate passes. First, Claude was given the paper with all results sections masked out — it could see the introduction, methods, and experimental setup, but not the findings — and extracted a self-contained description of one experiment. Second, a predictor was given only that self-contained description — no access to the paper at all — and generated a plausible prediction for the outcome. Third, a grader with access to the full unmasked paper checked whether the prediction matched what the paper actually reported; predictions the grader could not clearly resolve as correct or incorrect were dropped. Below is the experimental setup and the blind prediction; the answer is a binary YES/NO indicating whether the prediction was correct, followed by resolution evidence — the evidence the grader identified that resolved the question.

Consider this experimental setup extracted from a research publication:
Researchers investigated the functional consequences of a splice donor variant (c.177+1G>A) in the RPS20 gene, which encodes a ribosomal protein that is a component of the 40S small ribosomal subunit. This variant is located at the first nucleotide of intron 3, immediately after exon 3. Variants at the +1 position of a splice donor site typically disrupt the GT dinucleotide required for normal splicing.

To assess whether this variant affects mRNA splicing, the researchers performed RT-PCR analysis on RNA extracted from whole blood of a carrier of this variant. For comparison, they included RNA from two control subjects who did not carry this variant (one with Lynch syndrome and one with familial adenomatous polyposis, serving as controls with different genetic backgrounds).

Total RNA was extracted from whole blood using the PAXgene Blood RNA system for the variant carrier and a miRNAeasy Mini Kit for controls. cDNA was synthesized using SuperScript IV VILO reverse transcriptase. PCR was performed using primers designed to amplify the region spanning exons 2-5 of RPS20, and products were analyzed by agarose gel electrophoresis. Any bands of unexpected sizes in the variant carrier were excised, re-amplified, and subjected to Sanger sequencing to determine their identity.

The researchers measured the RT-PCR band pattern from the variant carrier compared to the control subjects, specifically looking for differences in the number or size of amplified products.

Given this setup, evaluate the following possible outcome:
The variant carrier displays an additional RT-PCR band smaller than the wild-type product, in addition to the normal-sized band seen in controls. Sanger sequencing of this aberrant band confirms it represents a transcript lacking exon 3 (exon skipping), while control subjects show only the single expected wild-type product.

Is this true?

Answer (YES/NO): NO